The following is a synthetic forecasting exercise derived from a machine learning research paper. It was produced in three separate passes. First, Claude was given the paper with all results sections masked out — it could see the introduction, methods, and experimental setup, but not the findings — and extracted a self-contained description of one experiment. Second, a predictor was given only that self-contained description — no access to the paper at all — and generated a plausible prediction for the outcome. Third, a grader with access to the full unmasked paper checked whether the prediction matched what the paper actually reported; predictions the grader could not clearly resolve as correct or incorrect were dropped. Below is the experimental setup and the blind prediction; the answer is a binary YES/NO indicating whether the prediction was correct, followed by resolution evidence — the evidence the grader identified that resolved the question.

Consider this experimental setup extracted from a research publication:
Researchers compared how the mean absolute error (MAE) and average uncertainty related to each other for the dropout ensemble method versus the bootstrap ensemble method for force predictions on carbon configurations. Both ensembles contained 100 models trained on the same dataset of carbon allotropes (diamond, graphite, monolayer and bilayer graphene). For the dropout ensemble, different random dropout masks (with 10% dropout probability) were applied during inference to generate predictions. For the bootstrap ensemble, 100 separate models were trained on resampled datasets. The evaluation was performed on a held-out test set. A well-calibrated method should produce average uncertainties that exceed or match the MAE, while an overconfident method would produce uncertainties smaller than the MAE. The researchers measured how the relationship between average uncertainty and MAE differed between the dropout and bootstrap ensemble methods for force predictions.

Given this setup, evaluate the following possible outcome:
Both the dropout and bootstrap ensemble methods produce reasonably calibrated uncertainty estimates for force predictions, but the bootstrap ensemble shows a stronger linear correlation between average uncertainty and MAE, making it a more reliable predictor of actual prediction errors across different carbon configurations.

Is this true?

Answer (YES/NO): NO